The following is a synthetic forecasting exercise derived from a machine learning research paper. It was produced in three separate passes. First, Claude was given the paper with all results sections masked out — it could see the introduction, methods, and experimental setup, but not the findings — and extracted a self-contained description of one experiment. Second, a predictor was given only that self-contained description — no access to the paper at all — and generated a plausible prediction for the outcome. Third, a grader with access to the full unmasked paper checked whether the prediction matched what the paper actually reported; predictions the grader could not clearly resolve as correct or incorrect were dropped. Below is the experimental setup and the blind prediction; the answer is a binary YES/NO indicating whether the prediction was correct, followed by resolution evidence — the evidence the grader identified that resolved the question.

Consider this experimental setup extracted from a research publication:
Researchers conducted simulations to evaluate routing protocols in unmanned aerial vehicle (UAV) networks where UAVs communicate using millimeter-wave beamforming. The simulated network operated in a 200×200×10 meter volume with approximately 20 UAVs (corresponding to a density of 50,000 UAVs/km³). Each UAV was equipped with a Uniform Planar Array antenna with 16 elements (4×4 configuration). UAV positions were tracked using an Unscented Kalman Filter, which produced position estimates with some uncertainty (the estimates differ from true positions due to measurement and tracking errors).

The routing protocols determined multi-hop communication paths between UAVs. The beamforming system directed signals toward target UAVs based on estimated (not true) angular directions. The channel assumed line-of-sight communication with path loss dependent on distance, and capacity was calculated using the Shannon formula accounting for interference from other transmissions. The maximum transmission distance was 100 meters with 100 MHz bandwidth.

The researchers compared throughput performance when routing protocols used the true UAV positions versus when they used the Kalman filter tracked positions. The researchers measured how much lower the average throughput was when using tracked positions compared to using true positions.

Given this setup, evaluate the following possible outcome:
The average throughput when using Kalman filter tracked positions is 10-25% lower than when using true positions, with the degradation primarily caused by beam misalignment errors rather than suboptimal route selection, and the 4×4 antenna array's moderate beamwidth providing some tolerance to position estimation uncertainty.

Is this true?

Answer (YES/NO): YES